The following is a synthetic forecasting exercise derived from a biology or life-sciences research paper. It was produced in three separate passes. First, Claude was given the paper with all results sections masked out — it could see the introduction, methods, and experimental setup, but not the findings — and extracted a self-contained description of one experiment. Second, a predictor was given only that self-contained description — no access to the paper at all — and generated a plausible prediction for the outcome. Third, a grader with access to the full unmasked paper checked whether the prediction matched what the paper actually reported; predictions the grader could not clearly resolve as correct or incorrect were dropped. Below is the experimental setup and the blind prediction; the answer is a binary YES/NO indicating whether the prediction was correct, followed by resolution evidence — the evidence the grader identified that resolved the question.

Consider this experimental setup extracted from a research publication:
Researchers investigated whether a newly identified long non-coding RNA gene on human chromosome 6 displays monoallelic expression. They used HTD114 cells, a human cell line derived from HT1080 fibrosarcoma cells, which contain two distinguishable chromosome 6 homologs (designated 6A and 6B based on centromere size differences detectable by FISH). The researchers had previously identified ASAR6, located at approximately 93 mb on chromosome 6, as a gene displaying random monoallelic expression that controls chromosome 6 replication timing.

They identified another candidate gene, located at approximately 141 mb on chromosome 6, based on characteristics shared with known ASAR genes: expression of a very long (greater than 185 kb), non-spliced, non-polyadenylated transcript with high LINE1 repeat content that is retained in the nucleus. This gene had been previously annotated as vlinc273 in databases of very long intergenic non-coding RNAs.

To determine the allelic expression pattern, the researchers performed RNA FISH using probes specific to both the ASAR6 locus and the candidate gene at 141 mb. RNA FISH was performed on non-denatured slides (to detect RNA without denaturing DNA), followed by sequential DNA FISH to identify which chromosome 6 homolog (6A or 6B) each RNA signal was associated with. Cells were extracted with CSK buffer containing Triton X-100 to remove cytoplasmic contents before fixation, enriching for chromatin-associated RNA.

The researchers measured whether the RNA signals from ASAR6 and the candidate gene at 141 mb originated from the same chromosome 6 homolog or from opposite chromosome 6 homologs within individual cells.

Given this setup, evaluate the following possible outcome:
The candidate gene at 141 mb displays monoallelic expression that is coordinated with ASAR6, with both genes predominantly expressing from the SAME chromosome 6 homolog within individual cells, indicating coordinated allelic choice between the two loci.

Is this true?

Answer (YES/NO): NO